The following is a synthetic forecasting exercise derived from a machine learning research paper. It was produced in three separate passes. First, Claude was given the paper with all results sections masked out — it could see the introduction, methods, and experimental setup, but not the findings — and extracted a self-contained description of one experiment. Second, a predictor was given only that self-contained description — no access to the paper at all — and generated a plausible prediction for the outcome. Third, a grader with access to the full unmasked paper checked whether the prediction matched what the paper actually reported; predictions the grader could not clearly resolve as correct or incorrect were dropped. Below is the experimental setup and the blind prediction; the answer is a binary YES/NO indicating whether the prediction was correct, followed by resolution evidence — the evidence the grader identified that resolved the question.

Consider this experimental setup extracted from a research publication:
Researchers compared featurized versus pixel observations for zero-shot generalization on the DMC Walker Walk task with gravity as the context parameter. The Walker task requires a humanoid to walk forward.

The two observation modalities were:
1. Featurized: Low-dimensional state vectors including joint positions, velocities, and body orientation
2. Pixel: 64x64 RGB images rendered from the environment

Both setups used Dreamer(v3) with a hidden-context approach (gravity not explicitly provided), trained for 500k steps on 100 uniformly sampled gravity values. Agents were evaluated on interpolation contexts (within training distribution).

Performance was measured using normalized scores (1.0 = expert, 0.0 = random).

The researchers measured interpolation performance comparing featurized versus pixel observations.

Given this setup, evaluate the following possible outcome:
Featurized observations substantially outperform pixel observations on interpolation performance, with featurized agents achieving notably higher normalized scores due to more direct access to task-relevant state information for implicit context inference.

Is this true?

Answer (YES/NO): NO